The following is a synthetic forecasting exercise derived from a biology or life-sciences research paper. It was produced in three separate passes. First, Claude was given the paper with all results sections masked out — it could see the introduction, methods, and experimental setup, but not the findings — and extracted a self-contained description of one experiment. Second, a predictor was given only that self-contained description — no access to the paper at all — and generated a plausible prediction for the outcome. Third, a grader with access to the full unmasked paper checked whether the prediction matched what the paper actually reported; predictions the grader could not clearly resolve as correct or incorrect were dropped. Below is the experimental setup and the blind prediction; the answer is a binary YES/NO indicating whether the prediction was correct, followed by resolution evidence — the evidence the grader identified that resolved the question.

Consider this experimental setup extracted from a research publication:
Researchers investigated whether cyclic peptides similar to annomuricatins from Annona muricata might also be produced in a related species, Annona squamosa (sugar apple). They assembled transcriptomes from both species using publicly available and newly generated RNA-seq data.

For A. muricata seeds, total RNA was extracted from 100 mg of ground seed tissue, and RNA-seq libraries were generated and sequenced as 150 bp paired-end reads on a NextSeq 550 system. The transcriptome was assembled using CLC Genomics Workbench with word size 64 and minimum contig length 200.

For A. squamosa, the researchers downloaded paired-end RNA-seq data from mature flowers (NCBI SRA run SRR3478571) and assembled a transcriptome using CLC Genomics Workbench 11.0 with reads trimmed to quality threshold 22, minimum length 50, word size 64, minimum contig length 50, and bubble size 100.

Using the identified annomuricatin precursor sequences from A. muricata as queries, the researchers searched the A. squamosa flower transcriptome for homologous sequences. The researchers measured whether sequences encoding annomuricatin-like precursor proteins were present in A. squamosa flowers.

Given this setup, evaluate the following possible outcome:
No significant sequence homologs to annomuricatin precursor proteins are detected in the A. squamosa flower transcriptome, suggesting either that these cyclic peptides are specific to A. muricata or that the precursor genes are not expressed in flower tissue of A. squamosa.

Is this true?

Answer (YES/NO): NO